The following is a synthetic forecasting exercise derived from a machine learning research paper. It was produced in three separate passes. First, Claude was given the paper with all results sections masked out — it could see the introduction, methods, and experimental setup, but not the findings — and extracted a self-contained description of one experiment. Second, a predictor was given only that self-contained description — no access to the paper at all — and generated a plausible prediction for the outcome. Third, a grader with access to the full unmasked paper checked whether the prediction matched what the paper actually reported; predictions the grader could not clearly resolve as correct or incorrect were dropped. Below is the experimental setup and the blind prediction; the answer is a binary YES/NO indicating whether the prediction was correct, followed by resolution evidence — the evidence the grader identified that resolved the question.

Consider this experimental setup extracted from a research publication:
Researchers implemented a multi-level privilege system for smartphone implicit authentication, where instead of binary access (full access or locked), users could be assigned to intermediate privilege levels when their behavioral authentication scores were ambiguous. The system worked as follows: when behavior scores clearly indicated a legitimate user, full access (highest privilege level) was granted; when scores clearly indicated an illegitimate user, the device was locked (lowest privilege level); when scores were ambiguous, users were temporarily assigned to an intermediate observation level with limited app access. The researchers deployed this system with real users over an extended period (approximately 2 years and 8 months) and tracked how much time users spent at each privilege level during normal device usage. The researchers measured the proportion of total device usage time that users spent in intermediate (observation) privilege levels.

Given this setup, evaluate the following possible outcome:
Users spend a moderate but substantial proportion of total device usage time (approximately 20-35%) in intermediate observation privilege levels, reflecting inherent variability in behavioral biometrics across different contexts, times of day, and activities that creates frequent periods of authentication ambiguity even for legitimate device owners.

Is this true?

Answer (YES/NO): NO